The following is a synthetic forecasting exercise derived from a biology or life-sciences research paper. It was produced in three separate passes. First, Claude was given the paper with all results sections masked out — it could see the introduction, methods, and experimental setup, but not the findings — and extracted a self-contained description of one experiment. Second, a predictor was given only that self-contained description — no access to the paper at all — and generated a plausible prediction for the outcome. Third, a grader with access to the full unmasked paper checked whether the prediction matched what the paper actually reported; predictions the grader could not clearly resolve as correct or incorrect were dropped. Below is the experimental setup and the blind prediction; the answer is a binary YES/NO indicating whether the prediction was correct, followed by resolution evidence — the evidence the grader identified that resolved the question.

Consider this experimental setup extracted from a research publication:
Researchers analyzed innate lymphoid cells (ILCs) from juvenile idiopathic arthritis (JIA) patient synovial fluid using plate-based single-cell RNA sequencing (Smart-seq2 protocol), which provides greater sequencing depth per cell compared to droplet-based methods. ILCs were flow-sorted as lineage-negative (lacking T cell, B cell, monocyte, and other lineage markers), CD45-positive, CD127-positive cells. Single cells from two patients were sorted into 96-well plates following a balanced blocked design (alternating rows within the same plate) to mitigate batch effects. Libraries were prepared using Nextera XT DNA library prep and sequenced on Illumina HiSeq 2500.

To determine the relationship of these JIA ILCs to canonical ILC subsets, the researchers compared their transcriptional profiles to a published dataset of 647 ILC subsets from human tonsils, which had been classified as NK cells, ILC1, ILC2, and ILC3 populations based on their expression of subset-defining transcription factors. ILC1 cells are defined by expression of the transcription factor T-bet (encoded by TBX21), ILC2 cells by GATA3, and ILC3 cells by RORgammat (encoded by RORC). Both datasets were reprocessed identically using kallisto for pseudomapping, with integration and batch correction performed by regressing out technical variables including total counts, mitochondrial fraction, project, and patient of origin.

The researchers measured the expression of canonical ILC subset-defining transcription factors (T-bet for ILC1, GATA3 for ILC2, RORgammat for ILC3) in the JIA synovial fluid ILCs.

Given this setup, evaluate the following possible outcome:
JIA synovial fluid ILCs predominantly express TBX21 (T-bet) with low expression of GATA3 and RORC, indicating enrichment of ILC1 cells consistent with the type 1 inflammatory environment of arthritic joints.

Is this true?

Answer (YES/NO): NO